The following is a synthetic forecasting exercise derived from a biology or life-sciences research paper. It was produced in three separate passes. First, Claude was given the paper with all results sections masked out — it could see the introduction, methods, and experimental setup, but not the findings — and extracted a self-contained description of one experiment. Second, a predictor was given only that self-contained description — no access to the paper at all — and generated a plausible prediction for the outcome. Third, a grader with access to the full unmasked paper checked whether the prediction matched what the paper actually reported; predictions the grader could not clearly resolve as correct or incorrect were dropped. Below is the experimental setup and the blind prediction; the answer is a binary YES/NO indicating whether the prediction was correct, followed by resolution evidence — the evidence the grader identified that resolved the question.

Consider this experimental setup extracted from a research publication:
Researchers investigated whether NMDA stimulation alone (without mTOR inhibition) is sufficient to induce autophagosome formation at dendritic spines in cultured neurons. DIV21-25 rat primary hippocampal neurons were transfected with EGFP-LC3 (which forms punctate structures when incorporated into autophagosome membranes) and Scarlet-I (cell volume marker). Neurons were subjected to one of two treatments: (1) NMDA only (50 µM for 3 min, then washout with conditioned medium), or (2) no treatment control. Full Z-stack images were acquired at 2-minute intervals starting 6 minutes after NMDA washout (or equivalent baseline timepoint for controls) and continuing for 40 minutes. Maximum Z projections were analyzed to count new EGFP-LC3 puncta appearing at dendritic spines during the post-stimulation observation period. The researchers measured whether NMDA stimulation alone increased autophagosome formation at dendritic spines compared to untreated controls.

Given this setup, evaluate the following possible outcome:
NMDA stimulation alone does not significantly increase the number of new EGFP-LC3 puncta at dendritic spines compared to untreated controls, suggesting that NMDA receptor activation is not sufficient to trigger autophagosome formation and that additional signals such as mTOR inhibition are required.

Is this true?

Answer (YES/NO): YES